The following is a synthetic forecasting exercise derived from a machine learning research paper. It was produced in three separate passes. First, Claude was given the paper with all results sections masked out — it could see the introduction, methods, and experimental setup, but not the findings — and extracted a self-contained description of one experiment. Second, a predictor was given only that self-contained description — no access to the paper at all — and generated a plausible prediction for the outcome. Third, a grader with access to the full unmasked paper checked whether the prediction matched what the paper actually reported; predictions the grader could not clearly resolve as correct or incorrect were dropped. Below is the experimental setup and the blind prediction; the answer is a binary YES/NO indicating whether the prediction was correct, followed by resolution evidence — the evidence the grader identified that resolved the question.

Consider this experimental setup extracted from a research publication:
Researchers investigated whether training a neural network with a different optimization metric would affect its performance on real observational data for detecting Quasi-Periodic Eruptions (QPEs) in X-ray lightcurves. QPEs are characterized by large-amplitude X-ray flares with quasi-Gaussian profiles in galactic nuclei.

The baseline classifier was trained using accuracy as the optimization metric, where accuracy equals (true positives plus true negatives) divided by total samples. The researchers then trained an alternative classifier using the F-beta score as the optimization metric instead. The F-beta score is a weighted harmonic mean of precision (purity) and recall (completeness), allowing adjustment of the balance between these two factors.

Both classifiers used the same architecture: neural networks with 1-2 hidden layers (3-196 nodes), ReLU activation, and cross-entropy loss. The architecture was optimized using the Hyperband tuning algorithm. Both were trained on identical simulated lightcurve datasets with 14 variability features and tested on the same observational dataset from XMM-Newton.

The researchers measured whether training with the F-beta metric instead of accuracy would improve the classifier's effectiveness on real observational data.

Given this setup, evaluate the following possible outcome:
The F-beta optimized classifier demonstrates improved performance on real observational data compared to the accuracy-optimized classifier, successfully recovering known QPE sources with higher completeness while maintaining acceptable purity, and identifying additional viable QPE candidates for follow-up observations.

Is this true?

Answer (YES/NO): NO